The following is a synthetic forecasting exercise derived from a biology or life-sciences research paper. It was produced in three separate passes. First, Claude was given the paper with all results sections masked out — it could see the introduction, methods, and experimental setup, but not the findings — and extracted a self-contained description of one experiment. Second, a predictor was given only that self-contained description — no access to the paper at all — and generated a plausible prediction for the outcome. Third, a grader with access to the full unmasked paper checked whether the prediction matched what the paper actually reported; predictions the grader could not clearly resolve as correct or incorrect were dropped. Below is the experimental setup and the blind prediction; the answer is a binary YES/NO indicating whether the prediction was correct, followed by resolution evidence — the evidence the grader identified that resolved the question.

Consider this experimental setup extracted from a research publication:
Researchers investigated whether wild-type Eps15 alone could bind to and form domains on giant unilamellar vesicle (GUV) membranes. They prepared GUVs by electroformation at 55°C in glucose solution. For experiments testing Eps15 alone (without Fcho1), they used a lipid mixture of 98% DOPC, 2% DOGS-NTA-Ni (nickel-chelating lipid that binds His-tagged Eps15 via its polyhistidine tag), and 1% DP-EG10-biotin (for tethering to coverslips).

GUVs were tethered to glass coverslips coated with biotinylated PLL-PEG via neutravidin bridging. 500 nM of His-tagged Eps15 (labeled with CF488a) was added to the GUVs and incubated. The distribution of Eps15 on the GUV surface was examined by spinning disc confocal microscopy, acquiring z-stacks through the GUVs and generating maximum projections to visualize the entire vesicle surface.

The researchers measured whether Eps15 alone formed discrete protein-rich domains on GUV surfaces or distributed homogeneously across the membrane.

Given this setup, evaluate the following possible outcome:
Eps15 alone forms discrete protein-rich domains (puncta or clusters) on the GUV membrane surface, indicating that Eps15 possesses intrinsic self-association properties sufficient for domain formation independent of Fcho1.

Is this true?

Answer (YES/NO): NO